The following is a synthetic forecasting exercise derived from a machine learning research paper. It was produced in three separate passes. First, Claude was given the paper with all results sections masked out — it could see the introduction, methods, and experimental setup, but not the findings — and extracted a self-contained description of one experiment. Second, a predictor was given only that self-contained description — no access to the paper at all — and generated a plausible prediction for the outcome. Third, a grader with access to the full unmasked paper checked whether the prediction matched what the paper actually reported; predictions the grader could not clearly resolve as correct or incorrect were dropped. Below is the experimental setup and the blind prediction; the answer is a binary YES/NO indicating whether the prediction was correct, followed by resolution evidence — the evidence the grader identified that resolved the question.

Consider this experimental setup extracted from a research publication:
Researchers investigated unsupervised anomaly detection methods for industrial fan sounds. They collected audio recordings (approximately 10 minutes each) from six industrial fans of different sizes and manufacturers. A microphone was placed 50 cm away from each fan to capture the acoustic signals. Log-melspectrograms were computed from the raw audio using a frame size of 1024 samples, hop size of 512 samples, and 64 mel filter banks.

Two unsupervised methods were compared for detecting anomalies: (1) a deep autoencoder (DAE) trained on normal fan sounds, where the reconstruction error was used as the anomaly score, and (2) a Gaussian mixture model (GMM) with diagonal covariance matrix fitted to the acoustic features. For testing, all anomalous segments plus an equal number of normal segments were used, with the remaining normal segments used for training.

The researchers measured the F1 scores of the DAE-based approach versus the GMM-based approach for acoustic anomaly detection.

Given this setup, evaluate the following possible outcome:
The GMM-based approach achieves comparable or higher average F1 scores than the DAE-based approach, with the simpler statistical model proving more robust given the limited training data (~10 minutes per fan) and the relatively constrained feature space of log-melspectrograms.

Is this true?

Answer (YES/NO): YES